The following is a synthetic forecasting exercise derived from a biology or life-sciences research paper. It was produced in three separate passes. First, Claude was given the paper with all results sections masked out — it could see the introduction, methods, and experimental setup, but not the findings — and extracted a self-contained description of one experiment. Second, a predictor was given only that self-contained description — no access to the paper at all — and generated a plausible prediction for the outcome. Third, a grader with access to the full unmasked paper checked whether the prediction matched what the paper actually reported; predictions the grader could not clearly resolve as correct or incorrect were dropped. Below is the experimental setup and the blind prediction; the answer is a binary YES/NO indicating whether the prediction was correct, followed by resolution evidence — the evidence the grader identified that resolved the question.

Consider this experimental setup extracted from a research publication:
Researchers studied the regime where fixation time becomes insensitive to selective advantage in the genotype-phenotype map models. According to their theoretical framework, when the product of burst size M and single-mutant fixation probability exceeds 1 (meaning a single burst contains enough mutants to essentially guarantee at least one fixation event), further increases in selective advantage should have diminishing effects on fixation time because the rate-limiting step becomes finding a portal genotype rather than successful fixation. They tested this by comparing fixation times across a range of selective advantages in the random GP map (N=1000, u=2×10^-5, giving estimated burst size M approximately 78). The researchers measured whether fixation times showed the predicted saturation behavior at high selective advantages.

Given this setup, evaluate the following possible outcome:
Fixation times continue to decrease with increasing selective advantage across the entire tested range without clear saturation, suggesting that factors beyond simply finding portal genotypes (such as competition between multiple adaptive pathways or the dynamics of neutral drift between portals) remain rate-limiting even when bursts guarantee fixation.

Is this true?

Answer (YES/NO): NO